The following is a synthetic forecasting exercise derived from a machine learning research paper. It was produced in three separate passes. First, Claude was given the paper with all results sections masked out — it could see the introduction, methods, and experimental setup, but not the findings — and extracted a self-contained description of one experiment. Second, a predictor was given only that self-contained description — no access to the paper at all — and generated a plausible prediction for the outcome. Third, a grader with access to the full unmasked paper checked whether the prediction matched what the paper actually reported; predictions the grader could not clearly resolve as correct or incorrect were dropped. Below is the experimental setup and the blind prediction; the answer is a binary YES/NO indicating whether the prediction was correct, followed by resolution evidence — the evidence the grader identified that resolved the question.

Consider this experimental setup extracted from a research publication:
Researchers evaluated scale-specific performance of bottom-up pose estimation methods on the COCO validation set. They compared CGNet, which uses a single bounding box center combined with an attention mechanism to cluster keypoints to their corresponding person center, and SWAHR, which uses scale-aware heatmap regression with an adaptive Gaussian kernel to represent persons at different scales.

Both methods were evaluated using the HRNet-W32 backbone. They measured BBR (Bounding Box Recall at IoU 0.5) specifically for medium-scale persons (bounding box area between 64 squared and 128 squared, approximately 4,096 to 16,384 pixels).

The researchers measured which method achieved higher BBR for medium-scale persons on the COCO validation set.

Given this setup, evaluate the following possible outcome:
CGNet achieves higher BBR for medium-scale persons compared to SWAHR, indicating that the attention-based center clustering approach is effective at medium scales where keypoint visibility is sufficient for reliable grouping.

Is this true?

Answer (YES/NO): YES